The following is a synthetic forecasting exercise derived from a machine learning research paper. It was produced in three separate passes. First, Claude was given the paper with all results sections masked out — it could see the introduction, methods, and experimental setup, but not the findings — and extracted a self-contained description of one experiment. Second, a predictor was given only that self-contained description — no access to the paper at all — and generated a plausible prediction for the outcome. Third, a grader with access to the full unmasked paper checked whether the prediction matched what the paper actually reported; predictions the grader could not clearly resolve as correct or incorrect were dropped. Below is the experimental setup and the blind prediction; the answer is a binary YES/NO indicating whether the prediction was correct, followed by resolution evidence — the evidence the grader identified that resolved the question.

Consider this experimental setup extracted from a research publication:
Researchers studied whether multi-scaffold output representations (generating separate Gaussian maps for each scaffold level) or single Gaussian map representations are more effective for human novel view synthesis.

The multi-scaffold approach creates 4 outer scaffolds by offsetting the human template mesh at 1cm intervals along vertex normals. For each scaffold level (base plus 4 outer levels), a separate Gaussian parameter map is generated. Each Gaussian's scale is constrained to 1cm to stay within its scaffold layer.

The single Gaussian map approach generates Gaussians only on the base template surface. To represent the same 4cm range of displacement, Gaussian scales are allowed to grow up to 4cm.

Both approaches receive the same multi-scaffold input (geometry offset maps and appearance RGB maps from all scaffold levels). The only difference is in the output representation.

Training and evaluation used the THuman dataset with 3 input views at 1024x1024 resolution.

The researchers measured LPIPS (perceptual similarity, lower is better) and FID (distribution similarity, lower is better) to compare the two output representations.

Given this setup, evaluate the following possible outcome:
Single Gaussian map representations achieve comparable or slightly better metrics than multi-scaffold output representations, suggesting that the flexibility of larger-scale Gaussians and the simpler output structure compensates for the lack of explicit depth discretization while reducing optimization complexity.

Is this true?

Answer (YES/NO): NO